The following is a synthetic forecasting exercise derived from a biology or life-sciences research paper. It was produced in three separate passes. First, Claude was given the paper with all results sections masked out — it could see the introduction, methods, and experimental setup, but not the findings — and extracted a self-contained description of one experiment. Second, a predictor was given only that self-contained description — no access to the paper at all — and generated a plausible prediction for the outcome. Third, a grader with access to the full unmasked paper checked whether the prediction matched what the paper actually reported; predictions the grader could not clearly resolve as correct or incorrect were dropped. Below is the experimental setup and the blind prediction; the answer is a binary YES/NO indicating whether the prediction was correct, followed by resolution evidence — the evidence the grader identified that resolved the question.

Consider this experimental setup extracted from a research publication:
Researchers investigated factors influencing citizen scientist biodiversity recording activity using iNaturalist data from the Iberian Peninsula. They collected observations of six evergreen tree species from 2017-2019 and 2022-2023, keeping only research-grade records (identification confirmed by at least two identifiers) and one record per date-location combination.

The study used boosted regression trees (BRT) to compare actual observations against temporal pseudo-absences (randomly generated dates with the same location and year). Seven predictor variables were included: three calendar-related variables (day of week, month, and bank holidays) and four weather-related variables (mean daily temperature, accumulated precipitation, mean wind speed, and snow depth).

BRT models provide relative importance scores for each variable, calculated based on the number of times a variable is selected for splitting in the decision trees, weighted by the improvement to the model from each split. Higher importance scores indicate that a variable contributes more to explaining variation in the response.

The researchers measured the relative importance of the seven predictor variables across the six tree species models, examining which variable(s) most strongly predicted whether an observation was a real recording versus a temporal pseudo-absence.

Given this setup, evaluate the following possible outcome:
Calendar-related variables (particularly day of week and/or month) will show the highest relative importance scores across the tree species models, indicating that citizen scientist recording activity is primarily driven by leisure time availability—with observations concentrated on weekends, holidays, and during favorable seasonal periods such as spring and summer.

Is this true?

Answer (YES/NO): NO